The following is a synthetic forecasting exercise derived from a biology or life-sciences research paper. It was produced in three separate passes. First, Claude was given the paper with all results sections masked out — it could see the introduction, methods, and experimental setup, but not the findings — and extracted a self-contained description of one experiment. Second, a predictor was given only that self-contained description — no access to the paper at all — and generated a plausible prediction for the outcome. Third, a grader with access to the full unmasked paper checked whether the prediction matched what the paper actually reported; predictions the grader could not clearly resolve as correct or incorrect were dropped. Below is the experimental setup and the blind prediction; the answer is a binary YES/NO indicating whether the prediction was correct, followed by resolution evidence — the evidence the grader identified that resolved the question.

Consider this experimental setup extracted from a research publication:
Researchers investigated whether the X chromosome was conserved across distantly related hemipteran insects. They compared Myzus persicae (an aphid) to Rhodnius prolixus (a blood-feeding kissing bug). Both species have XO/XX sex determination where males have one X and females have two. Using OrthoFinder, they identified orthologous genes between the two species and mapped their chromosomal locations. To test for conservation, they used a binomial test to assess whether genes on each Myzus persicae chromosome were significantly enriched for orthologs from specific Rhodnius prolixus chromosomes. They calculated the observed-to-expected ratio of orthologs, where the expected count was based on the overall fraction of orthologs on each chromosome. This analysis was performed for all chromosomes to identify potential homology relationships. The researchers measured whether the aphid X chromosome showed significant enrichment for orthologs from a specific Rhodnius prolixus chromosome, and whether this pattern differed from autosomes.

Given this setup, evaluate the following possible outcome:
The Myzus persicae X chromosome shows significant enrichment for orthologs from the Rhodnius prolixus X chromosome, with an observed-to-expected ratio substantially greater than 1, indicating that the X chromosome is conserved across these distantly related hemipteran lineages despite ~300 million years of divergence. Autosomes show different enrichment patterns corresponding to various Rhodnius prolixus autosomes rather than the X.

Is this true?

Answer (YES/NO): YES